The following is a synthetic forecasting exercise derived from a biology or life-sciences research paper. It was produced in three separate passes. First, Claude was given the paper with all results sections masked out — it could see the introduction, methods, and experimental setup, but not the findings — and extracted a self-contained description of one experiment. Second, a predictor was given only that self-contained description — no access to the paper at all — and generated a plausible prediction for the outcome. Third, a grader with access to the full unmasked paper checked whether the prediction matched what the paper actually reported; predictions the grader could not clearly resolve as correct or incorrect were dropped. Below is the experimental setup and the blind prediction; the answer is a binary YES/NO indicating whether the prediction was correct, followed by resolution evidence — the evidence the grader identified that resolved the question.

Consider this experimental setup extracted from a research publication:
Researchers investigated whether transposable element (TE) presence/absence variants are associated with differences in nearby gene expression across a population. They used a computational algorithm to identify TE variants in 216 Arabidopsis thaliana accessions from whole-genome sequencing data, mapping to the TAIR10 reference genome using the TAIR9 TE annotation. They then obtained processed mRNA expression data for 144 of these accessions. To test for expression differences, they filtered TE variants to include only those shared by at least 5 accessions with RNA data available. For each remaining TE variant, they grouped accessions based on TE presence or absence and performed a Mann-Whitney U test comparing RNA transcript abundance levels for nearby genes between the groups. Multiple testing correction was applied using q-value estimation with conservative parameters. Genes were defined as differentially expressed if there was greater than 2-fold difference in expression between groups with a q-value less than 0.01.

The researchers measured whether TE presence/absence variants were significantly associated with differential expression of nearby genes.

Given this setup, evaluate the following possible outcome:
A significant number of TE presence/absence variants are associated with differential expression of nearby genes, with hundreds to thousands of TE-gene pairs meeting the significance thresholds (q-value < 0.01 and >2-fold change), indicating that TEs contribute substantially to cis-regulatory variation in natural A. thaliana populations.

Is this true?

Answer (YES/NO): NO